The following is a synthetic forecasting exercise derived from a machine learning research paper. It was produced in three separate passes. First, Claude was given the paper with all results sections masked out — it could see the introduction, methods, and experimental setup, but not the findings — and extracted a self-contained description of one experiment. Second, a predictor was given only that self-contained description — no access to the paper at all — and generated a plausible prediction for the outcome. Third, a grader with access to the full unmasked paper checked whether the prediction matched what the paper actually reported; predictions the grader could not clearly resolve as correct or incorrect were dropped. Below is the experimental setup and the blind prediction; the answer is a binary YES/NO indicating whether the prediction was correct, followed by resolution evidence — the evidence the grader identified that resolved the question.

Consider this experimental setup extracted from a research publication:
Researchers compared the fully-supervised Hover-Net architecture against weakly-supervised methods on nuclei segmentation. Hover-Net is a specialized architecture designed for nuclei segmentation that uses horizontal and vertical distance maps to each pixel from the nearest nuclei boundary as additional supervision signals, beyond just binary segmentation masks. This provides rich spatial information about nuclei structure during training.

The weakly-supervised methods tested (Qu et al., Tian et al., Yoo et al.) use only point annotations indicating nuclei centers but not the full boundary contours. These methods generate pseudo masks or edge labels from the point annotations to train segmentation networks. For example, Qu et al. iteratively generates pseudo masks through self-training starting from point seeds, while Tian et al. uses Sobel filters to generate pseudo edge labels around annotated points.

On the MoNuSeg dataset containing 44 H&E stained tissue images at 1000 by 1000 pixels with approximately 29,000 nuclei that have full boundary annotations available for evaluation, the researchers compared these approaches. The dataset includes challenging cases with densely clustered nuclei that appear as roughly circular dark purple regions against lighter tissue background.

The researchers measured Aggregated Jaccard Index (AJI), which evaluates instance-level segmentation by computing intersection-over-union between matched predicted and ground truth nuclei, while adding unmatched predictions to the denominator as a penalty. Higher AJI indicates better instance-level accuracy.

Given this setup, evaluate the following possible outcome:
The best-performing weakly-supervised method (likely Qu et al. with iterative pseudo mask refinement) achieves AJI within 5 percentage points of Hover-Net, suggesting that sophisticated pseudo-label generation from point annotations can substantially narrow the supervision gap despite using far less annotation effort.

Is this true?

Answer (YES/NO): NO